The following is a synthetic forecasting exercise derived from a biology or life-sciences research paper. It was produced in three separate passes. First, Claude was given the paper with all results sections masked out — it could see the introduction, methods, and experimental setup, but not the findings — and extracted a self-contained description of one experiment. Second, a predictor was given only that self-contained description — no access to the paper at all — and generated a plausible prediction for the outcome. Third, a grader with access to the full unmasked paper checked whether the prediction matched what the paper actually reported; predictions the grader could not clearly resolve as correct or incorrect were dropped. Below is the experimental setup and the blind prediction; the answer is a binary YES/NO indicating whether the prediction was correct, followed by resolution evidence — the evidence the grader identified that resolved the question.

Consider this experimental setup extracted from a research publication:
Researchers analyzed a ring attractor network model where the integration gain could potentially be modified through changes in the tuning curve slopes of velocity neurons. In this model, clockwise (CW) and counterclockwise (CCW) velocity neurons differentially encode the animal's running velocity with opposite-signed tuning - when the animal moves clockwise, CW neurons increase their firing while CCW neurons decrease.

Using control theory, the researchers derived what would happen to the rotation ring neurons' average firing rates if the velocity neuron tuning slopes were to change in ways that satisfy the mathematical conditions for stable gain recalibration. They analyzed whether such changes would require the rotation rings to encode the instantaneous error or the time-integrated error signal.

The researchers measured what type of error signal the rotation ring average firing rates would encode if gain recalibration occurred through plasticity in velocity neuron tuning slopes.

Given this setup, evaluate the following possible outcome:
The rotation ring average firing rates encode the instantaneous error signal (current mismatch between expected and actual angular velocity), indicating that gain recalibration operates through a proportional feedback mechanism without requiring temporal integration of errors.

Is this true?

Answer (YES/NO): NO